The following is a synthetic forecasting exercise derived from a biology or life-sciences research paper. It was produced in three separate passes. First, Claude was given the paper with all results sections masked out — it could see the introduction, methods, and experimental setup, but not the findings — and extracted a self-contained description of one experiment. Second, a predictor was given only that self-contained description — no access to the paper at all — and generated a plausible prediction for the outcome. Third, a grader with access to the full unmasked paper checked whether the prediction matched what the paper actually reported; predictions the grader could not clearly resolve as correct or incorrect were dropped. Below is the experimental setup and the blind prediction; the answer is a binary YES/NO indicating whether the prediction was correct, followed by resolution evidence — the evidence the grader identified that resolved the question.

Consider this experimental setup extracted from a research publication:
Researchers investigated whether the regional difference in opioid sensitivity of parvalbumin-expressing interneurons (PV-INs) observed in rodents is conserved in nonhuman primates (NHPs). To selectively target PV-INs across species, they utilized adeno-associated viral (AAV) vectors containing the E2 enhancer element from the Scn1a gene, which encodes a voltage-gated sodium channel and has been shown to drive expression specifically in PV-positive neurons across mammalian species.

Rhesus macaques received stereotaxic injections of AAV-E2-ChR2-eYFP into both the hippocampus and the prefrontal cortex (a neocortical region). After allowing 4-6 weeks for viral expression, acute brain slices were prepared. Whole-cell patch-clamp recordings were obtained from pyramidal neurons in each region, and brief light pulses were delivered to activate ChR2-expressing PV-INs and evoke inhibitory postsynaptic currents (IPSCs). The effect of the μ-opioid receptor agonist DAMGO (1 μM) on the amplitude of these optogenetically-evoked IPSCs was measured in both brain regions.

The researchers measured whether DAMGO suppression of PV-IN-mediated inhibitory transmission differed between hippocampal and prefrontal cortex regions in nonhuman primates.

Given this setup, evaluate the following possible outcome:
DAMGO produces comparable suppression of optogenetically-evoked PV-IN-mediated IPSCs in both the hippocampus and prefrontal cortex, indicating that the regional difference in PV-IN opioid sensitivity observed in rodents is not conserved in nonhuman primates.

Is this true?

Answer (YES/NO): NO